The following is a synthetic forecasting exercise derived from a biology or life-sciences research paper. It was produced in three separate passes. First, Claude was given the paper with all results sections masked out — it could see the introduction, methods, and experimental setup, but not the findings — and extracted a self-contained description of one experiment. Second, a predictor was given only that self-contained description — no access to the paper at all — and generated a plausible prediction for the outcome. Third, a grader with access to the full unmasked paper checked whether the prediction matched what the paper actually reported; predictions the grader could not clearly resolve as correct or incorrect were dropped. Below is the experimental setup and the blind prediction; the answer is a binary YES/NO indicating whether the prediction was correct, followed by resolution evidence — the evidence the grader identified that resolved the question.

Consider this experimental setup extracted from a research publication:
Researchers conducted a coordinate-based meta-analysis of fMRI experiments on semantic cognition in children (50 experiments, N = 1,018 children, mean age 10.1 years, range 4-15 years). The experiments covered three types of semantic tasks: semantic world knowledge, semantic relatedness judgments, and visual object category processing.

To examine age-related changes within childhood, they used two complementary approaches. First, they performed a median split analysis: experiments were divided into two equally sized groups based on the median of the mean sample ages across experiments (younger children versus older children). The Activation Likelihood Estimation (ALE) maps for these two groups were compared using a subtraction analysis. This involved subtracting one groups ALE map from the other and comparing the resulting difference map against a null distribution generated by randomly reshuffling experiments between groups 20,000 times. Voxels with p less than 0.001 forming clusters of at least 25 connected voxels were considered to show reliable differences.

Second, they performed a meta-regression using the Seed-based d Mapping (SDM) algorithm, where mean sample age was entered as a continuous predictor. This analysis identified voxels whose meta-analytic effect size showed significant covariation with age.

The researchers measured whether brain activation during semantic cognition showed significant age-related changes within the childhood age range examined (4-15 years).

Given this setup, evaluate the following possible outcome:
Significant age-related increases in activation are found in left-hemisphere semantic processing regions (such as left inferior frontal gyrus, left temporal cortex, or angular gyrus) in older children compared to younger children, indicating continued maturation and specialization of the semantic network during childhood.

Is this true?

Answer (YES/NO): NO